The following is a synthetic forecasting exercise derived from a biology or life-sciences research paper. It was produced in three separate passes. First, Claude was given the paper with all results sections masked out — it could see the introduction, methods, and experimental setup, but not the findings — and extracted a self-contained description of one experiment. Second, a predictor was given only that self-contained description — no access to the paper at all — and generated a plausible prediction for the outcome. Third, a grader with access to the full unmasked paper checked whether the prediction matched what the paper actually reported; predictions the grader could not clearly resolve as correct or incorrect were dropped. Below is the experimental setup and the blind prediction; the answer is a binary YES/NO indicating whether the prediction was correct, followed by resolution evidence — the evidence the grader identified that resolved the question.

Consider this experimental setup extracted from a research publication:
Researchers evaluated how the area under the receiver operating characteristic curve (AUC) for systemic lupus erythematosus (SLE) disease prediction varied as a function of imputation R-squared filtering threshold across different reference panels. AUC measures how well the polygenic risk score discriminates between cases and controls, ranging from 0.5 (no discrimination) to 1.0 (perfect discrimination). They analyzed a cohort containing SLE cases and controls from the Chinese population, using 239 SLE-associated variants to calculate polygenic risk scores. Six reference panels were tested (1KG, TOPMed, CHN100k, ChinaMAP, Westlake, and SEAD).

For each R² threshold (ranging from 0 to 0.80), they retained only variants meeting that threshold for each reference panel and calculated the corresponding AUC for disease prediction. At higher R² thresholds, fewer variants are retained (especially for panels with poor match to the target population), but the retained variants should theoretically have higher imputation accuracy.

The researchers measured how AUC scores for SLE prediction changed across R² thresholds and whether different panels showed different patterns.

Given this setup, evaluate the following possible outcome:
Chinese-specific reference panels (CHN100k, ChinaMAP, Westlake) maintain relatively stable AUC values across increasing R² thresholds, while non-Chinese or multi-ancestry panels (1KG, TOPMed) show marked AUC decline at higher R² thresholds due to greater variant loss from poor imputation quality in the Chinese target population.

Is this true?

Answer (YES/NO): NO